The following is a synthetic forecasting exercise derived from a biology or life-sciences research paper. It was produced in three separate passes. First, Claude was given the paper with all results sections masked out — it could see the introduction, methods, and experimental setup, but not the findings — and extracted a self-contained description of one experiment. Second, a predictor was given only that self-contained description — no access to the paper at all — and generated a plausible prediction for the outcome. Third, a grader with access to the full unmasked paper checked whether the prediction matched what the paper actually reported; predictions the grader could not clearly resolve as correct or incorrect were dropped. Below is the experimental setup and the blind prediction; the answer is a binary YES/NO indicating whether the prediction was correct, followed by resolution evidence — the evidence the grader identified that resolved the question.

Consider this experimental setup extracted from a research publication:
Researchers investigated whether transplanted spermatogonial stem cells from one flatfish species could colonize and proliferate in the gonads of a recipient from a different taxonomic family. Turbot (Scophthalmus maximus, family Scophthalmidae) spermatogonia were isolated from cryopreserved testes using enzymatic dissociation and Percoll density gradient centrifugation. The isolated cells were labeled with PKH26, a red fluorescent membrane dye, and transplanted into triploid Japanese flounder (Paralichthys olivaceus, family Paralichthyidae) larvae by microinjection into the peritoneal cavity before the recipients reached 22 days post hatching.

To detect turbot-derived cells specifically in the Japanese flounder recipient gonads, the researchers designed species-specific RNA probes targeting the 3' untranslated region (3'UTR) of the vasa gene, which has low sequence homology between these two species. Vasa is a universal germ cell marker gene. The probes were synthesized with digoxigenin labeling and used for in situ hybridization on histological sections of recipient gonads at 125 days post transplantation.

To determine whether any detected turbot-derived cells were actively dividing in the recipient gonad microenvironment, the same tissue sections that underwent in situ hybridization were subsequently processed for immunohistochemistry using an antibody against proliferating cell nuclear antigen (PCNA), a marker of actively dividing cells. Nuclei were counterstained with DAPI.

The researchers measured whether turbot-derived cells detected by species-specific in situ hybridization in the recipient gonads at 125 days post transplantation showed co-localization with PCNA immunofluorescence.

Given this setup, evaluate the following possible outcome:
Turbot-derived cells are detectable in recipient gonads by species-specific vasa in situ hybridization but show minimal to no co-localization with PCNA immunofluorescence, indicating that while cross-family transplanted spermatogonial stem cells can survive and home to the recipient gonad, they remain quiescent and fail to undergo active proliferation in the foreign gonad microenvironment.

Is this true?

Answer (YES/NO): NO